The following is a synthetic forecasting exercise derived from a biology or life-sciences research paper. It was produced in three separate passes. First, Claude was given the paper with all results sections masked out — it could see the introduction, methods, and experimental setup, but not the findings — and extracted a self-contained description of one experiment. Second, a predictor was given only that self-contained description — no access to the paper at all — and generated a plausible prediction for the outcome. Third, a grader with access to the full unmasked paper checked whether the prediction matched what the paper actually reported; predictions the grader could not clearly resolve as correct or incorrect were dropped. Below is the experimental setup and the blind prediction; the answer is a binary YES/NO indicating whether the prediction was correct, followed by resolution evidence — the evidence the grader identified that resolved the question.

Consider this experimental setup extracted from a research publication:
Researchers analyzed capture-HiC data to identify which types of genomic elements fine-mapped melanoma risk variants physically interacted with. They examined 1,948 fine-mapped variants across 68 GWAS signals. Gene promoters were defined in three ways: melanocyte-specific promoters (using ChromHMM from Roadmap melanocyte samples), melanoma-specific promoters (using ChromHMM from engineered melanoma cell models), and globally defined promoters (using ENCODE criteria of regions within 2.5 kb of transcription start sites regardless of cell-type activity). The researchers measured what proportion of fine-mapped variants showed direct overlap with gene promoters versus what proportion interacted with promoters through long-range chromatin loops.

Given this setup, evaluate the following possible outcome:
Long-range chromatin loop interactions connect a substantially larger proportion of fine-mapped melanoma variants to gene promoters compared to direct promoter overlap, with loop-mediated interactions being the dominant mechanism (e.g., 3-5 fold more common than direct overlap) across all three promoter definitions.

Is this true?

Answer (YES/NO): NO